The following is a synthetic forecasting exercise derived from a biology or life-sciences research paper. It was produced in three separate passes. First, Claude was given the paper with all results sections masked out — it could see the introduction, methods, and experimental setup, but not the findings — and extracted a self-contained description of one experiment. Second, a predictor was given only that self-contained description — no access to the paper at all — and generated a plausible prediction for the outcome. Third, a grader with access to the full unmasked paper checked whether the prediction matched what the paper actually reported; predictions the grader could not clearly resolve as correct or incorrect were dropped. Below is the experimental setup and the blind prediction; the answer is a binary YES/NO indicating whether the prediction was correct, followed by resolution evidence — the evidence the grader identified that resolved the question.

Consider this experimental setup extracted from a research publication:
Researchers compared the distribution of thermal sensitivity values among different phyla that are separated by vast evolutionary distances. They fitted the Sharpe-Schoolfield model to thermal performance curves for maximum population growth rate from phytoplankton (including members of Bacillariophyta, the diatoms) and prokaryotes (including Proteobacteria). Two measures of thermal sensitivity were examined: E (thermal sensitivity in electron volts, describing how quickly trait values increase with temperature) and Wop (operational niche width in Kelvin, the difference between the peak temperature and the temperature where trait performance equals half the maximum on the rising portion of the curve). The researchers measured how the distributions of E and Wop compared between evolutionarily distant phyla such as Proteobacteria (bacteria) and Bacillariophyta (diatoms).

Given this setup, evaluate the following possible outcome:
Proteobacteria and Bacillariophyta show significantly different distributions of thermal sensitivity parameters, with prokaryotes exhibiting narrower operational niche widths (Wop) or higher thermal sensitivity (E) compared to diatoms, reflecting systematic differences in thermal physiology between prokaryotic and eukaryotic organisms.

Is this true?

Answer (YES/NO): NO